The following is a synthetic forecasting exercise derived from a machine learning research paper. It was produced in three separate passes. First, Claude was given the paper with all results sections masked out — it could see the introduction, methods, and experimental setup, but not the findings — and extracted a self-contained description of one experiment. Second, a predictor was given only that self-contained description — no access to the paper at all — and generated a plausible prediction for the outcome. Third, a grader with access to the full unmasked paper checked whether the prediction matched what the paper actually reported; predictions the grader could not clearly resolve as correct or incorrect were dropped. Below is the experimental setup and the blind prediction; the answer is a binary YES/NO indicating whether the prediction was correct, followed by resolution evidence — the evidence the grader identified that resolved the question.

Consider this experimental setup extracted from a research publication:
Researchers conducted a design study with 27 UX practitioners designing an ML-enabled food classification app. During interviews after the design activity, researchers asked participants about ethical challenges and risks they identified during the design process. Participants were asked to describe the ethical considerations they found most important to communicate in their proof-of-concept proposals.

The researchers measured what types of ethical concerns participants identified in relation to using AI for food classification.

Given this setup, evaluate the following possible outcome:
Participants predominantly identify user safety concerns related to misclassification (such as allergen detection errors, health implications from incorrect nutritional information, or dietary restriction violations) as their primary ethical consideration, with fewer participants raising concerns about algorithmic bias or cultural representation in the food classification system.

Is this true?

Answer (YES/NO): NO